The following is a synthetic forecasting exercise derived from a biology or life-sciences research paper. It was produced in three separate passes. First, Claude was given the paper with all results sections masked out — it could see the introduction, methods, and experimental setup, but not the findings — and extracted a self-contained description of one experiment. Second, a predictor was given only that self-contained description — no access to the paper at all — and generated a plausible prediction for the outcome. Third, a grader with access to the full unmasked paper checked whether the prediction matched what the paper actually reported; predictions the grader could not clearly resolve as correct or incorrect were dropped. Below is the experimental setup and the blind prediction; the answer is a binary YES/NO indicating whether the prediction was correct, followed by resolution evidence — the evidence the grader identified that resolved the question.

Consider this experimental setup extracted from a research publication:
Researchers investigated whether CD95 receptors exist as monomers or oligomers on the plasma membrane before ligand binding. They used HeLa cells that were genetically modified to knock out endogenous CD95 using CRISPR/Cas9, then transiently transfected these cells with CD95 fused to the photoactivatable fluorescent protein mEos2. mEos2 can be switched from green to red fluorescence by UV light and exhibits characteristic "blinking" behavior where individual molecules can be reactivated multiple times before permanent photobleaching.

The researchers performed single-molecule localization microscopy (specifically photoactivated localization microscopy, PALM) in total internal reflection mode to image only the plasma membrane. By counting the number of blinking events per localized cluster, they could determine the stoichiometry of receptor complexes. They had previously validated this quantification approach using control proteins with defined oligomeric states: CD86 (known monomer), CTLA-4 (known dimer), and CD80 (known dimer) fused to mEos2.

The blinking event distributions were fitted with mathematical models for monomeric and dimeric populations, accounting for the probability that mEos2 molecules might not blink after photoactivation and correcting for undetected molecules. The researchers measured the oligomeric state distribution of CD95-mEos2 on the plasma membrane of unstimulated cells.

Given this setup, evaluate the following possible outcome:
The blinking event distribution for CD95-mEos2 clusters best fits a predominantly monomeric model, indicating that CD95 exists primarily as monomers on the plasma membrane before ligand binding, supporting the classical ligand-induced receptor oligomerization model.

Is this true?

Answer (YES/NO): YES